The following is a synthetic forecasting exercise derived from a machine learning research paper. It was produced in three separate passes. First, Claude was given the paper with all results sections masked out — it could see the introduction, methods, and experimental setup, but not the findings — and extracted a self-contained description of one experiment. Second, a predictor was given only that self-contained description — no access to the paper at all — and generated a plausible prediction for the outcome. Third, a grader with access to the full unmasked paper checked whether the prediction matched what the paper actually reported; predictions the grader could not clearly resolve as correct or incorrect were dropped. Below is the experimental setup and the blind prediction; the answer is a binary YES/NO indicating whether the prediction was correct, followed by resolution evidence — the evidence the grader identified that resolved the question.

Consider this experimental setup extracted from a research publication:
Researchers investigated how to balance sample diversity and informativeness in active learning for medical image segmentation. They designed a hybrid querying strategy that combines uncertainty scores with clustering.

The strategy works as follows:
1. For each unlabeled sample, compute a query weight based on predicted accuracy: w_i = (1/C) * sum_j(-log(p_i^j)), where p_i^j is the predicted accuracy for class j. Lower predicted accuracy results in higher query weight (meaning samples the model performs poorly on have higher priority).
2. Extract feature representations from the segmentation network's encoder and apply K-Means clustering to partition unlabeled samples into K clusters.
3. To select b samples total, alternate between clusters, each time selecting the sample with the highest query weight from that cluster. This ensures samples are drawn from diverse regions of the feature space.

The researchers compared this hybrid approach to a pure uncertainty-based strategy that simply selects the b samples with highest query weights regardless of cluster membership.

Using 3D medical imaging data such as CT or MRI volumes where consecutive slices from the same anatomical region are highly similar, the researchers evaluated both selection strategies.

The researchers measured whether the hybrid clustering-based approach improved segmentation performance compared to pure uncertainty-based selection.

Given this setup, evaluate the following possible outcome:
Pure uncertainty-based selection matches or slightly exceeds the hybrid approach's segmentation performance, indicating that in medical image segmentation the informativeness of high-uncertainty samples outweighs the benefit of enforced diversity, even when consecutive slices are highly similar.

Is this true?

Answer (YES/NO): NO